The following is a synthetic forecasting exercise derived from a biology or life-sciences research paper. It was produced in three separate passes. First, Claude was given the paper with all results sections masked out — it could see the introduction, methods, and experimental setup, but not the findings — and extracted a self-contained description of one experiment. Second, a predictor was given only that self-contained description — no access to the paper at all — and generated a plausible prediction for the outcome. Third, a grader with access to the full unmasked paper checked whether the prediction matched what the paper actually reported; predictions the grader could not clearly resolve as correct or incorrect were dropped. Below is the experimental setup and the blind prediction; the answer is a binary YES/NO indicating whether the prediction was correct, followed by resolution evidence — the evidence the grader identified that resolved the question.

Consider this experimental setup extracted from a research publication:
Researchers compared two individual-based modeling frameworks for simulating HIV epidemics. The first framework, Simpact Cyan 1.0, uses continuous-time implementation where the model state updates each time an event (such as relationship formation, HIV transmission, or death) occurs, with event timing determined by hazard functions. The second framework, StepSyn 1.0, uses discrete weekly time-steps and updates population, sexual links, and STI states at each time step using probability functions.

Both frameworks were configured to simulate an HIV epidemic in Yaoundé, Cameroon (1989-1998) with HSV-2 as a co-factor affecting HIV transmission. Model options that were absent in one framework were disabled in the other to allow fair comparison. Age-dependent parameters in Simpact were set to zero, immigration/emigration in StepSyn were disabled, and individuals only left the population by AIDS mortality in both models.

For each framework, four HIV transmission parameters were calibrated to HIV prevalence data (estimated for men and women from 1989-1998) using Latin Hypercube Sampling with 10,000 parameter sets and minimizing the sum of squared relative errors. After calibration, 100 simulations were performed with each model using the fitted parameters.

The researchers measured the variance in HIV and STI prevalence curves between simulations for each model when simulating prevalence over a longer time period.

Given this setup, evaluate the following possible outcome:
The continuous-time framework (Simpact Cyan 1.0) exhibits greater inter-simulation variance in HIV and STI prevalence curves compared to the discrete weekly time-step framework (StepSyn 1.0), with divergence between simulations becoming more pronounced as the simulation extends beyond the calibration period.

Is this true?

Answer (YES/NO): YES